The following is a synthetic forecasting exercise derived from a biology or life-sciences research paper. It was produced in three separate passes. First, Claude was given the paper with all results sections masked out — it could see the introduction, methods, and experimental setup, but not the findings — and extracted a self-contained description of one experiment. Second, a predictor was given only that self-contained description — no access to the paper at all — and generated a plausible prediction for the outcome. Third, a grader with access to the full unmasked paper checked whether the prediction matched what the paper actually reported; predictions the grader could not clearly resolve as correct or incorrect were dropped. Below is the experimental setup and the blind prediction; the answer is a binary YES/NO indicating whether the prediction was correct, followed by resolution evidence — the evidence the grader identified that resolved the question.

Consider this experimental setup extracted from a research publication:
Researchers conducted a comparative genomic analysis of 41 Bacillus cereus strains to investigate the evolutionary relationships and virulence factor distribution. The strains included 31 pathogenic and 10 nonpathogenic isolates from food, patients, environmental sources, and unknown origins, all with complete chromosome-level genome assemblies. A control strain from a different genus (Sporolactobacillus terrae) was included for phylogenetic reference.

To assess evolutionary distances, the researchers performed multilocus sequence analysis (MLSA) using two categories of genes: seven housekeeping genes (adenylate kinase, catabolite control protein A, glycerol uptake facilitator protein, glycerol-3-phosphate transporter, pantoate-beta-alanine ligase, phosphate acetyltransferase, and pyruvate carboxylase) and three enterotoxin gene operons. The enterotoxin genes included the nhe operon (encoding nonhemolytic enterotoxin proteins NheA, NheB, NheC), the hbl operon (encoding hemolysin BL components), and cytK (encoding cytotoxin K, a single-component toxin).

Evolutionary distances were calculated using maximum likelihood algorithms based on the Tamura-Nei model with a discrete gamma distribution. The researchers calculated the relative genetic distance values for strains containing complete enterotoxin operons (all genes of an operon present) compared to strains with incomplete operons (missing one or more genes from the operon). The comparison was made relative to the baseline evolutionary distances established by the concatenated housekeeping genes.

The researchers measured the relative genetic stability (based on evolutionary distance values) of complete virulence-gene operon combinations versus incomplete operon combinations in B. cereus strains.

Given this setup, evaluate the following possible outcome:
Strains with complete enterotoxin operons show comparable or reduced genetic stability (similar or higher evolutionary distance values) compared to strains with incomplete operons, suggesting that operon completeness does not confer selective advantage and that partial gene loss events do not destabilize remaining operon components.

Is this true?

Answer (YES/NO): NO